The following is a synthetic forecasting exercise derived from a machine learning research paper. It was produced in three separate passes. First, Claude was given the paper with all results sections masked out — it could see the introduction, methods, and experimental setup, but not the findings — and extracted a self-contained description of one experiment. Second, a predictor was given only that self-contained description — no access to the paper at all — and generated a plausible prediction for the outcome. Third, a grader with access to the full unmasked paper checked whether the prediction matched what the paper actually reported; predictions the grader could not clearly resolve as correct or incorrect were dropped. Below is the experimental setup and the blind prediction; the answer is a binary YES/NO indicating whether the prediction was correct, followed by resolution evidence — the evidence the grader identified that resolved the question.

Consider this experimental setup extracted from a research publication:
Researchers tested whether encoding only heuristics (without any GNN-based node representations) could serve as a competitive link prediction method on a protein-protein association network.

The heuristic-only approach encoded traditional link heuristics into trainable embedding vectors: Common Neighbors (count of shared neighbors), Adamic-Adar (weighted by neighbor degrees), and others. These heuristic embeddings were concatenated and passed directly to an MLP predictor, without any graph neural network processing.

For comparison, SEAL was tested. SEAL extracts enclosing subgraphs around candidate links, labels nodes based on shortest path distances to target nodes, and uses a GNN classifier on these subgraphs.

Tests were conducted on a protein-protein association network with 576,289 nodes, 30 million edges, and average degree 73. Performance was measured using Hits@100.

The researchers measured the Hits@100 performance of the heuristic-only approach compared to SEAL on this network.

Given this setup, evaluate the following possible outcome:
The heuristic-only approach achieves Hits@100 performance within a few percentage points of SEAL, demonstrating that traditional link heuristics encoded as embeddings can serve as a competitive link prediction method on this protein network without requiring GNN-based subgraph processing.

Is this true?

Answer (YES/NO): YES